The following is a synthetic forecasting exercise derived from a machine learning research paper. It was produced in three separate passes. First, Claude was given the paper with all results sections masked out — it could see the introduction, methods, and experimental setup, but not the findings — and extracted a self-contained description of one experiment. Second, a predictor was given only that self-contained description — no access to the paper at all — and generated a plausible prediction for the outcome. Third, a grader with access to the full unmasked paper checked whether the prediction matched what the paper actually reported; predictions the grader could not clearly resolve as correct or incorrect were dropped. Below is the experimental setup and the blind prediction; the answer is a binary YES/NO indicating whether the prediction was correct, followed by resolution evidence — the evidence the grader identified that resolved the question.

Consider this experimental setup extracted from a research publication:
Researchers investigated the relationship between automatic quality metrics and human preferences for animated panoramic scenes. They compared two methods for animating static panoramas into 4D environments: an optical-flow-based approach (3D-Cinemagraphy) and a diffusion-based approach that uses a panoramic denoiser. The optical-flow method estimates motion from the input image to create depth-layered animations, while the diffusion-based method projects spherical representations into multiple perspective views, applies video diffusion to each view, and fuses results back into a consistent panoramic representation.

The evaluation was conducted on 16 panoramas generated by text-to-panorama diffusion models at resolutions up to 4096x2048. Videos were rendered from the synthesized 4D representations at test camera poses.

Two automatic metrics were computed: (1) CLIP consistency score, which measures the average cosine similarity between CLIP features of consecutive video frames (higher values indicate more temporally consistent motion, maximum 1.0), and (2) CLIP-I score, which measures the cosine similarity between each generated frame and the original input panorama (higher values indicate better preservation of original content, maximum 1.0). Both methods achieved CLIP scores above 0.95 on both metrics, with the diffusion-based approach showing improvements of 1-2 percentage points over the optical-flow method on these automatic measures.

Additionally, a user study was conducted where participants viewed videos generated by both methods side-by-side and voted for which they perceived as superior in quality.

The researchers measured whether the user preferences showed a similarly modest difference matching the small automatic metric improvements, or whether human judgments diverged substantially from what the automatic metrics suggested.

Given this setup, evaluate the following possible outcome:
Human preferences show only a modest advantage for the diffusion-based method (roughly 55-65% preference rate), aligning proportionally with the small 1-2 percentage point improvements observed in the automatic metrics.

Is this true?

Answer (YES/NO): NO